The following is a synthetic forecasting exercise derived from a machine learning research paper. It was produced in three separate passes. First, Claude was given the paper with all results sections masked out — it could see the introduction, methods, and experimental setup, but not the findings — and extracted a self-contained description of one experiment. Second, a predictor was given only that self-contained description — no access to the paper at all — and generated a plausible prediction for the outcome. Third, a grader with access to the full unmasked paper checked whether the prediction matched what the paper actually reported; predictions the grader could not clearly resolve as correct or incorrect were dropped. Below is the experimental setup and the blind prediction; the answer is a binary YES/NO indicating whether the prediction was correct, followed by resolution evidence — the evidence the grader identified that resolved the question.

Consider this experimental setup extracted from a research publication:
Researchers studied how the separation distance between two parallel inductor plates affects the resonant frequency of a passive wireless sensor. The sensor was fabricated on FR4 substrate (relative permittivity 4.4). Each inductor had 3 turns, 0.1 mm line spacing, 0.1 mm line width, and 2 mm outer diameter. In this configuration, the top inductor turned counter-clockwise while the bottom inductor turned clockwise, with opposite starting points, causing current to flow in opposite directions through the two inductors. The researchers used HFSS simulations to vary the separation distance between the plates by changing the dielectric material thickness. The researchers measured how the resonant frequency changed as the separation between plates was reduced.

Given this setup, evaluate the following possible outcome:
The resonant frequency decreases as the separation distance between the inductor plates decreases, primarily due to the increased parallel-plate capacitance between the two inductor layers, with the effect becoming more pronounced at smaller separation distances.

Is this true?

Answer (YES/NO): NO